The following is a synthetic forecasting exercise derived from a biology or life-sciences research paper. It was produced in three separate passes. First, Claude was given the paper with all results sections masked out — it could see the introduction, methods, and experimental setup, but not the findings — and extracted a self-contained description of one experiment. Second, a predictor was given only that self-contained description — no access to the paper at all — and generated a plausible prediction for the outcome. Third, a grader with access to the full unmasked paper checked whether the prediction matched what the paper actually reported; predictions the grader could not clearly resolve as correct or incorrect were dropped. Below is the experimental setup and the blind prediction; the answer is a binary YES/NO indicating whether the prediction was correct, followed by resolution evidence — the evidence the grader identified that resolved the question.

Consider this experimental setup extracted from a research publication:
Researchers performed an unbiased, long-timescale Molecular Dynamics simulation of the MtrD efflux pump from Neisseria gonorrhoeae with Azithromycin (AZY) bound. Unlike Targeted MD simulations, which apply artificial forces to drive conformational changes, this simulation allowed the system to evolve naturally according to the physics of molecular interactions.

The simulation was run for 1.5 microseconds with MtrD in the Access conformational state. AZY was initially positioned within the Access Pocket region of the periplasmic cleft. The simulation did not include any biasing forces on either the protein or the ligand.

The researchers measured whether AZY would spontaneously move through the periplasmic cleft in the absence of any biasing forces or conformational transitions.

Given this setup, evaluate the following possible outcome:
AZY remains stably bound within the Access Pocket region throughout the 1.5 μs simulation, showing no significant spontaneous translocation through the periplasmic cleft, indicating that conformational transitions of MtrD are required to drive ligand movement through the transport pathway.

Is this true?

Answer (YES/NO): NO